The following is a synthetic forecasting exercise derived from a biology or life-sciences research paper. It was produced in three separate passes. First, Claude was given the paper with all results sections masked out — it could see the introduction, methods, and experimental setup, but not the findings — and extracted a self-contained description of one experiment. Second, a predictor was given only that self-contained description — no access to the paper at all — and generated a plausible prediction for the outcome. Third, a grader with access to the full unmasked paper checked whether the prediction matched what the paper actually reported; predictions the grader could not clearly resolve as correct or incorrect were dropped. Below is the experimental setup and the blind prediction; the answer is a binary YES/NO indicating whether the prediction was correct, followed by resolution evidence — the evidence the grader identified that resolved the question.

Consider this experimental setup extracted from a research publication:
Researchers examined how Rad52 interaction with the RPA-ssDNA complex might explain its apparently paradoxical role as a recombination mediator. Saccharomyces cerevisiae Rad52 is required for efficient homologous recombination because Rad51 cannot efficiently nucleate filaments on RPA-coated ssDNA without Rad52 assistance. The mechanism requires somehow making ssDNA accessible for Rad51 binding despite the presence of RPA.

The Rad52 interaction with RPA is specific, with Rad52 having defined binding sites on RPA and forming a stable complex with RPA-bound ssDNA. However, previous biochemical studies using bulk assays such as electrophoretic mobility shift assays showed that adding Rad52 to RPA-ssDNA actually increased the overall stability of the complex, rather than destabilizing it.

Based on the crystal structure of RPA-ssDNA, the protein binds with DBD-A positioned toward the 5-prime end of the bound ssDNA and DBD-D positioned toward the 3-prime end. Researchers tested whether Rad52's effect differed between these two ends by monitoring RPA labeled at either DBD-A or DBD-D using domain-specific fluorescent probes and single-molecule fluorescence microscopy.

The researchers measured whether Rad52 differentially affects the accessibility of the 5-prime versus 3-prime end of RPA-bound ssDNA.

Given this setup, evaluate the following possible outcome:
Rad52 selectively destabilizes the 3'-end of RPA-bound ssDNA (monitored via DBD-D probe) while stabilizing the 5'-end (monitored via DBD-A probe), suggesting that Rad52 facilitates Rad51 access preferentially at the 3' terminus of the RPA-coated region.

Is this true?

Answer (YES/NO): NO